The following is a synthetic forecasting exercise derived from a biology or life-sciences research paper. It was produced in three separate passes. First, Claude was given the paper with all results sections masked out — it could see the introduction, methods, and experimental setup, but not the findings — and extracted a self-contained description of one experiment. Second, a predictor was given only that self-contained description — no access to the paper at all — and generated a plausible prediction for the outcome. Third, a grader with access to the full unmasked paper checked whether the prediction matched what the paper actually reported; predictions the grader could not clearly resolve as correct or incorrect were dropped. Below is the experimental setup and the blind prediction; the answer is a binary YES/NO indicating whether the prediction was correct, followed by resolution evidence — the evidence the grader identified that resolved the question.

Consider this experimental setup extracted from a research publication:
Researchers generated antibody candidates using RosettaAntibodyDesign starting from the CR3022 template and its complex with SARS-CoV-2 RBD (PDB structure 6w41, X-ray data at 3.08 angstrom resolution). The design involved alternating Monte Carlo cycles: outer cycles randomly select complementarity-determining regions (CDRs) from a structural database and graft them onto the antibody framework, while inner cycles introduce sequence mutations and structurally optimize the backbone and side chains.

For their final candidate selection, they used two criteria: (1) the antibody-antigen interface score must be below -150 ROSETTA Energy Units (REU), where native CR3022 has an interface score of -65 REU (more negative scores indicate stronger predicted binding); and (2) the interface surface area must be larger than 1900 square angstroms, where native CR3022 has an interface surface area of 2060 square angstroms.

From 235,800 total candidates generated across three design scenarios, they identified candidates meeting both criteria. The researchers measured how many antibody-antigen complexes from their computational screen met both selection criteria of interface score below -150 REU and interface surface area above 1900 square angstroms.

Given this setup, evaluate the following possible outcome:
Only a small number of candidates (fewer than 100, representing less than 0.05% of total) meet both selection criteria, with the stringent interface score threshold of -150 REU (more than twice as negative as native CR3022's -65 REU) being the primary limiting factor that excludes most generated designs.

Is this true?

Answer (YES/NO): YES